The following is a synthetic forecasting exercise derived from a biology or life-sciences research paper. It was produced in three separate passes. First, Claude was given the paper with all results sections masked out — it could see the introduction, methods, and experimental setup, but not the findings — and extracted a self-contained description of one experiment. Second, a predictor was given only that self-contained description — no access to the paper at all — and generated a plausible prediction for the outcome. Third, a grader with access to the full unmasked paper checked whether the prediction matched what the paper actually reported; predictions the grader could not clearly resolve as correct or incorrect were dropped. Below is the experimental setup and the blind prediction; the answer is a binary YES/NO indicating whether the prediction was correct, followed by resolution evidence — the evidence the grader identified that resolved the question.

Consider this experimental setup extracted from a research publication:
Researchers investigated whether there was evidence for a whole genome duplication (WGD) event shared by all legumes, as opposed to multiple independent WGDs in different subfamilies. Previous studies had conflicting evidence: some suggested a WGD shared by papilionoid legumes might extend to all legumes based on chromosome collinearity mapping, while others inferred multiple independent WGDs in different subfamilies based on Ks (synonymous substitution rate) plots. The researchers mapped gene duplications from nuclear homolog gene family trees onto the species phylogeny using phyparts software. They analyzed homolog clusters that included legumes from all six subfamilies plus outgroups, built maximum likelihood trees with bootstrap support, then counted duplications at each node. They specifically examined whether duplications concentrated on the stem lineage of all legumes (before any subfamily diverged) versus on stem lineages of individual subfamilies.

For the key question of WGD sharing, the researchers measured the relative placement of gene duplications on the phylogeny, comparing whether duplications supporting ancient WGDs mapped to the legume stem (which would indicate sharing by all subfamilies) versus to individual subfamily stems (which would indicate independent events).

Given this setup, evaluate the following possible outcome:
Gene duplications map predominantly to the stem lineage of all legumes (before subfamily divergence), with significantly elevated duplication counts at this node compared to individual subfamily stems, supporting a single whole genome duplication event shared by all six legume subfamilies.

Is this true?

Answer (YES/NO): NO